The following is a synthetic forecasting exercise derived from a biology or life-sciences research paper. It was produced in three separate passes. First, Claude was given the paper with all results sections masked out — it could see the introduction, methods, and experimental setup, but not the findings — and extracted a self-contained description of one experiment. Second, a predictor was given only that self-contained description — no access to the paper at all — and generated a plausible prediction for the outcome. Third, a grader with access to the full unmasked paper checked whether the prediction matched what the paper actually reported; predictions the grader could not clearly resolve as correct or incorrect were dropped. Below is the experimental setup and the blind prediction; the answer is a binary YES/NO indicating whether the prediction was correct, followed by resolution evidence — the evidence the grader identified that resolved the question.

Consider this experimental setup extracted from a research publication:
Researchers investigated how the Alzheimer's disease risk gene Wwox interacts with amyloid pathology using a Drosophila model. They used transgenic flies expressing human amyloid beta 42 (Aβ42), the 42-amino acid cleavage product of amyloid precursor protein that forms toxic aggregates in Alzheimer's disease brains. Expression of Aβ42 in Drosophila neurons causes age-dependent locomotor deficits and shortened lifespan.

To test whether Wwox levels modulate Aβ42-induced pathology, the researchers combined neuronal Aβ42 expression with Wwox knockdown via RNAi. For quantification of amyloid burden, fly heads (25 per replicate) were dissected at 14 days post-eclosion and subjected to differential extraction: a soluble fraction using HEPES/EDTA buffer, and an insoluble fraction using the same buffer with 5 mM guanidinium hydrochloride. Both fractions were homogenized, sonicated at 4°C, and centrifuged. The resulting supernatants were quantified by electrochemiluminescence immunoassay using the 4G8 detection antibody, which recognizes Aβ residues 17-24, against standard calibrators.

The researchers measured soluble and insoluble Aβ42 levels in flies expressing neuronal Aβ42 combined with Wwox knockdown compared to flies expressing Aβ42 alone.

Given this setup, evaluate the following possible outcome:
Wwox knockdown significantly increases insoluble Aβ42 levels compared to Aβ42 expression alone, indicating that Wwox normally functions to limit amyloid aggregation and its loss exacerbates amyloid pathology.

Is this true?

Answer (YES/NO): NO